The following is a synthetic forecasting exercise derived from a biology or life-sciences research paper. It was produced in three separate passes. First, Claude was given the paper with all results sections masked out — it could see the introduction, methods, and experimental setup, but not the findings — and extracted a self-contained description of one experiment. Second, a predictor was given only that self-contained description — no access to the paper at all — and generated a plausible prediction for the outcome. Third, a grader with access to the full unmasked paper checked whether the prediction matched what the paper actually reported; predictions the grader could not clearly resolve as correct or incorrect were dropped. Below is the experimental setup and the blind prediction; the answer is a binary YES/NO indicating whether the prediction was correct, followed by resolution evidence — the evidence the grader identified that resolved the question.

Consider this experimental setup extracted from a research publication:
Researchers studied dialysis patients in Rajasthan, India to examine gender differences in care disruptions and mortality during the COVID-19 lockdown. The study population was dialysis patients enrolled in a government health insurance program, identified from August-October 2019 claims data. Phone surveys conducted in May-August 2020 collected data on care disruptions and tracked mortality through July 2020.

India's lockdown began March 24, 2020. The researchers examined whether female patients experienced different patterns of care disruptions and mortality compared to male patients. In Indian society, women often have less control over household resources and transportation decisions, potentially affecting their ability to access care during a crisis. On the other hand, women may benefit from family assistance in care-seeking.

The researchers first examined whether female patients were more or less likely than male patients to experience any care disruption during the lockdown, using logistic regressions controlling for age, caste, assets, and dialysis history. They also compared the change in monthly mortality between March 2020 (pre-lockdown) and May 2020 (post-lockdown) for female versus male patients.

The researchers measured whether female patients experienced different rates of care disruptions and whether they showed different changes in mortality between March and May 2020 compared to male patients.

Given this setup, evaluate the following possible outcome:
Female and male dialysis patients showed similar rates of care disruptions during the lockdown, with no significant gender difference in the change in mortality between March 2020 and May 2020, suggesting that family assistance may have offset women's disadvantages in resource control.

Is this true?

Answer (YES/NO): NO